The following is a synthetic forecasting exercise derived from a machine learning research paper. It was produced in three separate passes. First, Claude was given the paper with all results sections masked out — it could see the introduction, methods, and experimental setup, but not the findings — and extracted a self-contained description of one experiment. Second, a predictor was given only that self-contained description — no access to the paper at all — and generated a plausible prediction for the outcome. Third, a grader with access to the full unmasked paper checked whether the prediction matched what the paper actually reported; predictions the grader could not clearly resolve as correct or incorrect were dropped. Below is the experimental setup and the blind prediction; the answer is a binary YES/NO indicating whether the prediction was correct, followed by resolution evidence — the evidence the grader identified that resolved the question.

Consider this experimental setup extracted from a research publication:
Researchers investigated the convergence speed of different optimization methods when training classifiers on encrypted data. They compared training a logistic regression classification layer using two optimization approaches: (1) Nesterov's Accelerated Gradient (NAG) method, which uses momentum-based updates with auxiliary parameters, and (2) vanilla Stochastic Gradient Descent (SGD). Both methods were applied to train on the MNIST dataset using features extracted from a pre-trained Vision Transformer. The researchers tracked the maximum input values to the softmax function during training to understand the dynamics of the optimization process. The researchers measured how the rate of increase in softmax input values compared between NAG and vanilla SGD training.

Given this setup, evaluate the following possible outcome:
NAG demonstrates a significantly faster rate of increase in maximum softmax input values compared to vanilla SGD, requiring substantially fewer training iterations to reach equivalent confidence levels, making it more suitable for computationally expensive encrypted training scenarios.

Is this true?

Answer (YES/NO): YES